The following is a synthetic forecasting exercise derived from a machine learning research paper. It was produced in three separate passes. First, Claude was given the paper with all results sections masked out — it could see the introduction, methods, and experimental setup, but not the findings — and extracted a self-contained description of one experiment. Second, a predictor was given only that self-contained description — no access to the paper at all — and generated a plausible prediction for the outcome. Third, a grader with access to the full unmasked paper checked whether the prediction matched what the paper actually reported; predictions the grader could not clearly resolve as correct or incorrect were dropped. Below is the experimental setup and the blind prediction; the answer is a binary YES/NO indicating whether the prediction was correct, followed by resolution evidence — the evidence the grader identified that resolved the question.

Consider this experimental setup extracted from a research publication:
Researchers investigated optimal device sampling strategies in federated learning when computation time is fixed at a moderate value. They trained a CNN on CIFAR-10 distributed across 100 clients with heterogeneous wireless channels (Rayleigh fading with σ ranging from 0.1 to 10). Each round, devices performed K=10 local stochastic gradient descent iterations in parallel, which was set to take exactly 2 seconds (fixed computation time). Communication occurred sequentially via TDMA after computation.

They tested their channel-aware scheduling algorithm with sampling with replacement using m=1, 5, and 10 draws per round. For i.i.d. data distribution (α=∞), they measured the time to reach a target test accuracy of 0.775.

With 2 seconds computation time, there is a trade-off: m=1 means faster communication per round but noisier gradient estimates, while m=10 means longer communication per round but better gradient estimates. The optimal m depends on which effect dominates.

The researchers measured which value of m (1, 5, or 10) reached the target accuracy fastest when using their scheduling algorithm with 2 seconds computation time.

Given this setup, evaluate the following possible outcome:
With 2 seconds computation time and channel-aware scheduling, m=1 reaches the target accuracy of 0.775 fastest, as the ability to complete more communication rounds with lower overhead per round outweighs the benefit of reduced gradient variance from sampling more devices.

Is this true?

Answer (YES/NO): NO